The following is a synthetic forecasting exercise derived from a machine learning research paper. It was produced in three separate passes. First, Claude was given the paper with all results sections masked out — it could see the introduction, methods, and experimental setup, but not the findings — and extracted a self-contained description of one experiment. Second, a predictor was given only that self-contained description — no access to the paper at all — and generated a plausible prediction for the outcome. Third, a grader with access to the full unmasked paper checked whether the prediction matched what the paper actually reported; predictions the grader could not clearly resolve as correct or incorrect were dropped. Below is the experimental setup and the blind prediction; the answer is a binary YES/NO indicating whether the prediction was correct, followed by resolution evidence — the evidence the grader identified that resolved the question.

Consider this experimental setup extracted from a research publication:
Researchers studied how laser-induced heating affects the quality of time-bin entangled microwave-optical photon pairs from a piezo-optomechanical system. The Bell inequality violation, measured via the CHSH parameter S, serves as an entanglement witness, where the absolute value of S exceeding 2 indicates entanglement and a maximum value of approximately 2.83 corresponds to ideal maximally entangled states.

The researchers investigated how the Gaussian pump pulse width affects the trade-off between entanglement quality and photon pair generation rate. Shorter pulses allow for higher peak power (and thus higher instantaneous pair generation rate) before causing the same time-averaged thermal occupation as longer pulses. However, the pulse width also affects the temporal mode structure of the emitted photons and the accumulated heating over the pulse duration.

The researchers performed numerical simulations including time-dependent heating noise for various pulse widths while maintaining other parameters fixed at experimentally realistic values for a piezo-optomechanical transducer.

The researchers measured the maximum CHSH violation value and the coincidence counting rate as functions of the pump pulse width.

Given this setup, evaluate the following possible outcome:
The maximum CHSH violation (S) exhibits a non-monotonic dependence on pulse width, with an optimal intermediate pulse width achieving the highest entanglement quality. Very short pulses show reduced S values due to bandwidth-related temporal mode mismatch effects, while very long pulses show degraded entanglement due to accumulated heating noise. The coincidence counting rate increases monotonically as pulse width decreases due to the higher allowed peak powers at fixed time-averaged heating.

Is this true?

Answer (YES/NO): NO